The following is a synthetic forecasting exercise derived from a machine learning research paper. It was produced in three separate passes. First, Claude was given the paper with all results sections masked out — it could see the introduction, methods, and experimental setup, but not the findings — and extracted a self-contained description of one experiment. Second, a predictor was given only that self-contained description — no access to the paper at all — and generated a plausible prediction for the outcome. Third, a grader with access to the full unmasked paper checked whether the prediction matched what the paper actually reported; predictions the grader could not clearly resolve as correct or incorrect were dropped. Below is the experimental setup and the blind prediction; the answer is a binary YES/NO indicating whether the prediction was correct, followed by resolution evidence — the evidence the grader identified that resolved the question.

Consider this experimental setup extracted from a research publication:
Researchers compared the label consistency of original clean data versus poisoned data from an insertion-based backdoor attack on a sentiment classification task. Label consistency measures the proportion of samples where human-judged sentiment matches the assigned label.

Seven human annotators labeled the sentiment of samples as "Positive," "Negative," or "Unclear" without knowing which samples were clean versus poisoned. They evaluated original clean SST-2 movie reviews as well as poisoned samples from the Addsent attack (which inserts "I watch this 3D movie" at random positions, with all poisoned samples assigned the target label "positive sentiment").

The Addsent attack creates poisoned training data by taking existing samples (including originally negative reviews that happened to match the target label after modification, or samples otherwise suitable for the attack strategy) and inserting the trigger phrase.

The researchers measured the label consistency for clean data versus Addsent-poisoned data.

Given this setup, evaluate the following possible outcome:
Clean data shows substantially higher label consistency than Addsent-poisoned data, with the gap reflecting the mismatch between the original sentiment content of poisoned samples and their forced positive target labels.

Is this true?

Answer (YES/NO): YES